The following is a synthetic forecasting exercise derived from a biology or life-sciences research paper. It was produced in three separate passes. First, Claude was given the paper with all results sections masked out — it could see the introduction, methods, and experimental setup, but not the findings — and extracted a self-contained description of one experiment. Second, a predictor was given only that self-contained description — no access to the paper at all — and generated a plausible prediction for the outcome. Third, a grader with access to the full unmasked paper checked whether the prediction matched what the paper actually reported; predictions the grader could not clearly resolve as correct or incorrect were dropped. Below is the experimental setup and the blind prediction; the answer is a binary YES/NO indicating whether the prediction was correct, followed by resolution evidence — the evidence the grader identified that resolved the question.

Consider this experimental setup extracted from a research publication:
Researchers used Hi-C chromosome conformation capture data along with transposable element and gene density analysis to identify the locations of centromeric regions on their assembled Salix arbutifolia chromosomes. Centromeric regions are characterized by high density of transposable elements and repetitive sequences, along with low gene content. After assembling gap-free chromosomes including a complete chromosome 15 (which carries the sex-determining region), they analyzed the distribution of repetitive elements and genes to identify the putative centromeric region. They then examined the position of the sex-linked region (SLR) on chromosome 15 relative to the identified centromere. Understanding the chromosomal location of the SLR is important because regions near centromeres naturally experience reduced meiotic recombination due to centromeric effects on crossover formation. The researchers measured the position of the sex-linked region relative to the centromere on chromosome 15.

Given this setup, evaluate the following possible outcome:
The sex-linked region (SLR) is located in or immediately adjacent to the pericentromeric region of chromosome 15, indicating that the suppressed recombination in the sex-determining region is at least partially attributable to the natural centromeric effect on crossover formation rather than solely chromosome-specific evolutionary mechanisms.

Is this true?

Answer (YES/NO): YES